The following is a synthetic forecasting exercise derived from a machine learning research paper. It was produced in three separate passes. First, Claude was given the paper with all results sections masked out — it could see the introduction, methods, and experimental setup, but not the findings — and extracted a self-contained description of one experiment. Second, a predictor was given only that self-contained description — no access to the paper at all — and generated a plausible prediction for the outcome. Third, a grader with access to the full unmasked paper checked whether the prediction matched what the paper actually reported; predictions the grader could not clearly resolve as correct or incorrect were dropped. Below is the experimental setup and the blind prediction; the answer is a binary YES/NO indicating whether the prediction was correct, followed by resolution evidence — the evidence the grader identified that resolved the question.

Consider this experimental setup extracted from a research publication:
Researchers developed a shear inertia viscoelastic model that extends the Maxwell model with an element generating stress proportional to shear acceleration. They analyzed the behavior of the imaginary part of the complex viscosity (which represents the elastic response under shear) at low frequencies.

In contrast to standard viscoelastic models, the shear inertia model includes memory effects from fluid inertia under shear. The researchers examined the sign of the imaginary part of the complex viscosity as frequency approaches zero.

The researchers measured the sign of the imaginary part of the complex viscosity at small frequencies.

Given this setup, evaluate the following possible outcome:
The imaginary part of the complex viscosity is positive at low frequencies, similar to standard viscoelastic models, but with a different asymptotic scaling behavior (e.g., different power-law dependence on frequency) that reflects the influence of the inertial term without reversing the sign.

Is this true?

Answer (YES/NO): NO